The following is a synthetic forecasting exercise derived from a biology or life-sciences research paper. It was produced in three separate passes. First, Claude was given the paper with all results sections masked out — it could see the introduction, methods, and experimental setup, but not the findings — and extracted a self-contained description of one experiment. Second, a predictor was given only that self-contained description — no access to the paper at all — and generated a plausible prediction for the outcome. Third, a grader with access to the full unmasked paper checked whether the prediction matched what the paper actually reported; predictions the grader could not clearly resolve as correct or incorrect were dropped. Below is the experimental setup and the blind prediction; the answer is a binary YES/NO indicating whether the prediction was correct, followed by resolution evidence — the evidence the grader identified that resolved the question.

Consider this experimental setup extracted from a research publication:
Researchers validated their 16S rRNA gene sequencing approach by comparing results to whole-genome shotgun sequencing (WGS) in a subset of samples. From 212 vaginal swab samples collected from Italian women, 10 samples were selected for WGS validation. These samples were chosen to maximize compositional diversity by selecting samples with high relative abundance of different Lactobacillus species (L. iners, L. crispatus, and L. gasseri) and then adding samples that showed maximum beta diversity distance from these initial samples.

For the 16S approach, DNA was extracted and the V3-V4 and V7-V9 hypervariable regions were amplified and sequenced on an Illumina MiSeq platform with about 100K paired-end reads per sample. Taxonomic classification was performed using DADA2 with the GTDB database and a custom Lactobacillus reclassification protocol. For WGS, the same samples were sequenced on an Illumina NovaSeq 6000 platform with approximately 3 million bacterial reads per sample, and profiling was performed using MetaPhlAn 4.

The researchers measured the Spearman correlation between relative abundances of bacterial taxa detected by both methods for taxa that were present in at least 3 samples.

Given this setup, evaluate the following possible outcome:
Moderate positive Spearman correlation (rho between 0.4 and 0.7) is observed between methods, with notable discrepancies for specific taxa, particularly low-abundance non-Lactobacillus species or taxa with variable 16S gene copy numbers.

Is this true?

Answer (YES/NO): NO